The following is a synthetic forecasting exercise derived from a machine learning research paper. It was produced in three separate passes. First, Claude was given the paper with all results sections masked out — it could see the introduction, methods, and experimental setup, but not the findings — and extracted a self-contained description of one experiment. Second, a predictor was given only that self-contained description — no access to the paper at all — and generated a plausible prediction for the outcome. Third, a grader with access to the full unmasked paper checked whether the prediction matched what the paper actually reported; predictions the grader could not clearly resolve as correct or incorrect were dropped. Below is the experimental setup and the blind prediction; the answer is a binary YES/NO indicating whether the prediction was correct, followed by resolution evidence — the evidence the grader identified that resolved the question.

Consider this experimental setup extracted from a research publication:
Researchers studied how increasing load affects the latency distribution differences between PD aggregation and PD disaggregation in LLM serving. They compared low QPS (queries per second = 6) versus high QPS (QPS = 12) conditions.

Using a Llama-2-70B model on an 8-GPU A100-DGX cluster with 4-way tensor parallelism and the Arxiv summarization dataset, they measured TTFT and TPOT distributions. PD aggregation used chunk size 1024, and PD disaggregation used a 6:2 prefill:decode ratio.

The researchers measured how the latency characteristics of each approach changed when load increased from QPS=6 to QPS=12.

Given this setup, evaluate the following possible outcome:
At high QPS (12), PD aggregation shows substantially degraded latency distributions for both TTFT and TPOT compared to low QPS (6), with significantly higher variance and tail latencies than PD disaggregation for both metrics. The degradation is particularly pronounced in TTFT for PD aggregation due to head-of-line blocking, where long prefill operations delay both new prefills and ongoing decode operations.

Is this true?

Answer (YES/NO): NO